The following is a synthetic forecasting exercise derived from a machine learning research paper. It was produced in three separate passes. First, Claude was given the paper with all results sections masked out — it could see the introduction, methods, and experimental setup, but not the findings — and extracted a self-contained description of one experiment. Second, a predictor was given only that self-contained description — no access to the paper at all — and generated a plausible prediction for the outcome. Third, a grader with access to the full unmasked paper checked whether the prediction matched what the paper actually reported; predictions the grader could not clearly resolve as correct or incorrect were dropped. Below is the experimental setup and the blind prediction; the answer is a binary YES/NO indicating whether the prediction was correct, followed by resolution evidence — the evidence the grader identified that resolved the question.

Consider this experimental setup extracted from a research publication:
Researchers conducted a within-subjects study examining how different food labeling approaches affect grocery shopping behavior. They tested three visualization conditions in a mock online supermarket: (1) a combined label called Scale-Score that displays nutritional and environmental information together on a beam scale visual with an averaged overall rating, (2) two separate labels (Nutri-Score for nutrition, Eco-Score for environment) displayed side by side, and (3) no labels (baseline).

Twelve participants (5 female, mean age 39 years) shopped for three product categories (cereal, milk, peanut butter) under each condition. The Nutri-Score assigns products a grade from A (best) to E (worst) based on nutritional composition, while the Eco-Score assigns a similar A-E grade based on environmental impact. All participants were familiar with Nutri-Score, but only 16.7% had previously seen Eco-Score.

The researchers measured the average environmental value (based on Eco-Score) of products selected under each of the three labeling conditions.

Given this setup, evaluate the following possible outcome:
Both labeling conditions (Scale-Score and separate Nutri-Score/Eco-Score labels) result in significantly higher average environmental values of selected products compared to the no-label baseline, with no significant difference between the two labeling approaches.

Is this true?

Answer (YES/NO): NO